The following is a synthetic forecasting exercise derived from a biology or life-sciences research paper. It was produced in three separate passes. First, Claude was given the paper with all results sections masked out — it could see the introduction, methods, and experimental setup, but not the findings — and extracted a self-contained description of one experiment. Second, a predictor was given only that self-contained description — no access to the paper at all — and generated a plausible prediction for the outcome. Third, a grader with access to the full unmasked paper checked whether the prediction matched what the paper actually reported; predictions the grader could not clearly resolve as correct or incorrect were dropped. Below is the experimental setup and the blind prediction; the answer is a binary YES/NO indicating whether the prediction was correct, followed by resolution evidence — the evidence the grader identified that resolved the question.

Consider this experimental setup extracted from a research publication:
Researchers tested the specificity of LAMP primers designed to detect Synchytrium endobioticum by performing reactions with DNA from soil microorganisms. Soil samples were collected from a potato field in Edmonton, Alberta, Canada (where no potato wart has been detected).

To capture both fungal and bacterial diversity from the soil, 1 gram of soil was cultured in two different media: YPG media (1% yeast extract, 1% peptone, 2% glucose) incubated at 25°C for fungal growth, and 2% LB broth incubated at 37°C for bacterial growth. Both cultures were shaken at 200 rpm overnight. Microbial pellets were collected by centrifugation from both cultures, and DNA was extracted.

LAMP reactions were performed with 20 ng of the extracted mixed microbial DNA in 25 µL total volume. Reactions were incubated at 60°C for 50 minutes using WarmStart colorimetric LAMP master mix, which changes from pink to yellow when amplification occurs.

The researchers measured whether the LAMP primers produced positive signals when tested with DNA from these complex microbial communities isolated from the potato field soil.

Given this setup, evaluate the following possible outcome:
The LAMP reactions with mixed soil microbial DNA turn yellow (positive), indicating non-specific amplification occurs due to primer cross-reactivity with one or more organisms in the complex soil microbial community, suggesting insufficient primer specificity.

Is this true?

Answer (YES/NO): NO